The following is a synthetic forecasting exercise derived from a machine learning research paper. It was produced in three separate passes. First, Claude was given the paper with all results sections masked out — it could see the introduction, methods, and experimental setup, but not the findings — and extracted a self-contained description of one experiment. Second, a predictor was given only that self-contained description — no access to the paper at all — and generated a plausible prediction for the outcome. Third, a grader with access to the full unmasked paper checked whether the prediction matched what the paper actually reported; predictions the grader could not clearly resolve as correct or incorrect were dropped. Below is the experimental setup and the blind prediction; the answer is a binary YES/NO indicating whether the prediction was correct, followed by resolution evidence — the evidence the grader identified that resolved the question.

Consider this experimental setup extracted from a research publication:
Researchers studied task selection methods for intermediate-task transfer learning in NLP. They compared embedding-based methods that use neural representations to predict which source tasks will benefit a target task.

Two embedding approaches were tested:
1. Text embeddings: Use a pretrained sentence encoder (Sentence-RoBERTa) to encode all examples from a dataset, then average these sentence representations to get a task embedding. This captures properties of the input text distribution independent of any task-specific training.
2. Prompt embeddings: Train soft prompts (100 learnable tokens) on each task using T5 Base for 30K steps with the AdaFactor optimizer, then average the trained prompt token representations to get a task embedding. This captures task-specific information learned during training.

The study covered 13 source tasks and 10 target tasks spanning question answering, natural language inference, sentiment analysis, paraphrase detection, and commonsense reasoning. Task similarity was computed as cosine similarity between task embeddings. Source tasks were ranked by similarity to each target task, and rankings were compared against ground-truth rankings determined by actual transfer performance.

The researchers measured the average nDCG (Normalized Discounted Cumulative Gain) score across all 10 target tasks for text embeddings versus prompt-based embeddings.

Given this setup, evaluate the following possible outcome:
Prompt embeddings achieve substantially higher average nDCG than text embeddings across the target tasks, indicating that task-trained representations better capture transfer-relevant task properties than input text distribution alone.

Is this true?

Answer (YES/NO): YES